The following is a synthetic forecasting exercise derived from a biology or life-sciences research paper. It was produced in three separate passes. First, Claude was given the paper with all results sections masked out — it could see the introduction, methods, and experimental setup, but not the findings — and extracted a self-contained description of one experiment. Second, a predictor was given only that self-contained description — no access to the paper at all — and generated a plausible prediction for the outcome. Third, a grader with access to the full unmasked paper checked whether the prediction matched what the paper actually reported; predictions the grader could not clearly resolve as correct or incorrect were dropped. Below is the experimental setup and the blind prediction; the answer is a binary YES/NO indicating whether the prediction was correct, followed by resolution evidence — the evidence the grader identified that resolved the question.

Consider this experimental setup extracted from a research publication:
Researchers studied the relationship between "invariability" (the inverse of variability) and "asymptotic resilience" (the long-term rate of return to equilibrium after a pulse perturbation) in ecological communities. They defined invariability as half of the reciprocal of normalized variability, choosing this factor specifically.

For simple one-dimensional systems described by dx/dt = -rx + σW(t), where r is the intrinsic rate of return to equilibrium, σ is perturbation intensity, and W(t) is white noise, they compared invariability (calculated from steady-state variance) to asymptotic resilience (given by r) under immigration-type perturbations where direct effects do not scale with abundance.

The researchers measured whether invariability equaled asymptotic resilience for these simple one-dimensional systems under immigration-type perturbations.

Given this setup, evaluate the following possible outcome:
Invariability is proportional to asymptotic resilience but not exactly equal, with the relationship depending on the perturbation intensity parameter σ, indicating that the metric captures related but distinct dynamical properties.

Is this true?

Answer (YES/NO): NO